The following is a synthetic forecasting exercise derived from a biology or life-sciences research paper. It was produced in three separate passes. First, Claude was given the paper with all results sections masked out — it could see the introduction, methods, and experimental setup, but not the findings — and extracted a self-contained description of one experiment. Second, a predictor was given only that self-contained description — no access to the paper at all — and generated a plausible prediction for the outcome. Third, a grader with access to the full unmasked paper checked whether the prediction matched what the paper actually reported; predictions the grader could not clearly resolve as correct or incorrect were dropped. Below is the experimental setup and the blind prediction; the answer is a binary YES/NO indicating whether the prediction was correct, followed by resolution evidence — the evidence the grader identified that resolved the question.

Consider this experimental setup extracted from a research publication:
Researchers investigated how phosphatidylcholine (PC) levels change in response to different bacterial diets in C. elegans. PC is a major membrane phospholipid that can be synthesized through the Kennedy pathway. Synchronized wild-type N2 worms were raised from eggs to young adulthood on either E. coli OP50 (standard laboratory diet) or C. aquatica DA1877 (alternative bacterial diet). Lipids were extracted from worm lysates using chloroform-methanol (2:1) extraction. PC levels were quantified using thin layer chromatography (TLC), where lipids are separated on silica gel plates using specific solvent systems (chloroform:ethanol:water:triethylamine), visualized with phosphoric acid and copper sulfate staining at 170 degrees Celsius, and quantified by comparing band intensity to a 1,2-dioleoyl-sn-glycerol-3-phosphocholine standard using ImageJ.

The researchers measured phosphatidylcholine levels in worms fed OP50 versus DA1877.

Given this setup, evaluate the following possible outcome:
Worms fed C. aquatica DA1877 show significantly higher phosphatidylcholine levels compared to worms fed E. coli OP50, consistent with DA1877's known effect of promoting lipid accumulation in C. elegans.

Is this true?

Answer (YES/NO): NO